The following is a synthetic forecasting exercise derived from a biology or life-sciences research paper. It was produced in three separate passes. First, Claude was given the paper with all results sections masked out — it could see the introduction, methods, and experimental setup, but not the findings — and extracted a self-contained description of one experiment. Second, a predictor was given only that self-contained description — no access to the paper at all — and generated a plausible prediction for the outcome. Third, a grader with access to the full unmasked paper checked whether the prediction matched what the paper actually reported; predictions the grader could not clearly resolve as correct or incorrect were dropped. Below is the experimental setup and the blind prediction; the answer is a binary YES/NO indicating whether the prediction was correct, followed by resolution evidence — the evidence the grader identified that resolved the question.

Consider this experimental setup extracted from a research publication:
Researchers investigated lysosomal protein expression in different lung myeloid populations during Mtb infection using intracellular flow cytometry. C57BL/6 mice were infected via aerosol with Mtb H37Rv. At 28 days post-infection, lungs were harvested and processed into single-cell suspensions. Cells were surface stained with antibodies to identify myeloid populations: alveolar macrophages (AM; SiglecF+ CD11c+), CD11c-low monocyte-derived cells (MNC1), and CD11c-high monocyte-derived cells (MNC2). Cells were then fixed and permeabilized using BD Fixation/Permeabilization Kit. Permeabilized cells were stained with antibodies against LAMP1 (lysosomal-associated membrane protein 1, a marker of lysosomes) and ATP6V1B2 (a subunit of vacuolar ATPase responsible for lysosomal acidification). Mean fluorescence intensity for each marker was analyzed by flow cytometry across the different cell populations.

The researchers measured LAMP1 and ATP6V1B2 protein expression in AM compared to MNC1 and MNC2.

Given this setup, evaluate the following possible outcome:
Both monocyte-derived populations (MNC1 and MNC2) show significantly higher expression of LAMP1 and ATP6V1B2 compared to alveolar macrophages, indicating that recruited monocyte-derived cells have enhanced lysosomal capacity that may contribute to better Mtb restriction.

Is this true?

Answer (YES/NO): NO